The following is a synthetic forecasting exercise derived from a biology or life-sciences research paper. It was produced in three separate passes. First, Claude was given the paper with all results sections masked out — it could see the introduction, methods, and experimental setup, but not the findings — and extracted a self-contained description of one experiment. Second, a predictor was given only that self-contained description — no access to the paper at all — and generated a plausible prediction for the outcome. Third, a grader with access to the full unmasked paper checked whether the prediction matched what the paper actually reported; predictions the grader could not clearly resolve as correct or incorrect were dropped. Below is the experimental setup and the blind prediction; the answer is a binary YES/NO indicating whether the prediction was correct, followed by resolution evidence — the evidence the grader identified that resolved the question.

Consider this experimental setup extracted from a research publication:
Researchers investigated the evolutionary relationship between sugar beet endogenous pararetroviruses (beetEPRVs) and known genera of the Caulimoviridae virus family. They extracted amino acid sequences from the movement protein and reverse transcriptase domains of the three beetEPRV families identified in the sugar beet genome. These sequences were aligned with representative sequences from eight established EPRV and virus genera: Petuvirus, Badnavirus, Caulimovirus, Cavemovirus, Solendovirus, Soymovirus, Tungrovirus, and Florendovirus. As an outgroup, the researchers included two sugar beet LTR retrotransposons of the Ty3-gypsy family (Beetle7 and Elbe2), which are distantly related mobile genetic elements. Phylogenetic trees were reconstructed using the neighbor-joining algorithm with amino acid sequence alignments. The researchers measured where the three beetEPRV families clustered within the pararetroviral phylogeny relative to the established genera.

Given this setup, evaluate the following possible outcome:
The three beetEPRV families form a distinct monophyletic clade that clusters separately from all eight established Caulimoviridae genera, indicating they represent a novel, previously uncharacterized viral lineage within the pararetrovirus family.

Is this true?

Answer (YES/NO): NO